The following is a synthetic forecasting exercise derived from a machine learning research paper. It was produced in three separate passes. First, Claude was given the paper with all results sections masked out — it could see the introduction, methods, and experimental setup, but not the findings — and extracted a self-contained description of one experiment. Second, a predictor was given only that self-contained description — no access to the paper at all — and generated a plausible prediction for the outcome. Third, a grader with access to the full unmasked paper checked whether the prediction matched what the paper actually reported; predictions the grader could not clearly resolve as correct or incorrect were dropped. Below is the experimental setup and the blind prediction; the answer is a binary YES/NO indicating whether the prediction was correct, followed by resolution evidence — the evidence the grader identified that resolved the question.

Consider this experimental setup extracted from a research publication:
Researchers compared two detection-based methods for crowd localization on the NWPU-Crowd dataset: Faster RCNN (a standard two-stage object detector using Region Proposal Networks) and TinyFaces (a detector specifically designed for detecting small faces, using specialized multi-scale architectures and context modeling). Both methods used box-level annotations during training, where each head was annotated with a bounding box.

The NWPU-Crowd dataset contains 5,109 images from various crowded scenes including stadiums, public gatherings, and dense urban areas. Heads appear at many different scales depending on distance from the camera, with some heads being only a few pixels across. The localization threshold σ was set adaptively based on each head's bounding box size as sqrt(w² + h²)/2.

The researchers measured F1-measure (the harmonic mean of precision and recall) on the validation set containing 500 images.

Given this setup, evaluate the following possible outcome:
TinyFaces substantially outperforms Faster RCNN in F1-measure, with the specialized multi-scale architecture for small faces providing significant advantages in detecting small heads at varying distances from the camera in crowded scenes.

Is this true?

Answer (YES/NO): YES